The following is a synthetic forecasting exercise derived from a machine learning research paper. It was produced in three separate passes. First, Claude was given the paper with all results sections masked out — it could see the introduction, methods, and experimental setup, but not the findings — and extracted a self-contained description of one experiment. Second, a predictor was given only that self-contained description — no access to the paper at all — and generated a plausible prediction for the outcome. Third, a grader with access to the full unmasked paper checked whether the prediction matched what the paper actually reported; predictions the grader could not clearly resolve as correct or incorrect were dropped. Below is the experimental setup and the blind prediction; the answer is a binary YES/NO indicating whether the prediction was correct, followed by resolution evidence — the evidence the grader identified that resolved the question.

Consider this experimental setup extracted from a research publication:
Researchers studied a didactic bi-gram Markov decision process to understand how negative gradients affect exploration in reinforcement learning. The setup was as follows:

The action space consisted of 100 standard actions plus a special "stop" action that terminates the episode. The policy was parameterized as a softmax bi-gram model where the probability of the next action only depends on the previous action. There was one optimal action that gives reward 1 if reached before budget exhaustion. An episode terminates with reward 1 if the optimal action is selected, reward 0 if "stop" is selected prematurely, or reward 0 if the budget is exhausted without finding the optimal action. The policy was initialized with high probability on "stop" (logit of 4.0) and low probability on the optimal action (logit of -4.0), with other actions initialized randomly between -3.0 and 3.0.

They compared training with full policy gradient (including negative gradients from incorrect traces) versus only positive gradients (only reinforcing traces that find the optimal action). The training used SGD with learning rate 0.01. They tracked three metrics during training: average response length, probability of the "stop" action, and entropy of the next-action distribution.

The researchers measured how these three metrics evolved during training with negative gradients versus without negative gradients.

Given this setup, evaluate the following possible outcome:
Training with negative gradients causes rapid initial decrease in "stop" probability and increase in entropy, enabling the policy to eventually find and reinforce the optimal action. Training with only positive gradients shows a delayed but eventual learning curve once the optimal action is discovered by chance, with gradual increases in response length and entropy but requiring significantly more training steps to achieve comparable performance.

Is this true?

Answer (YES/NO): NO